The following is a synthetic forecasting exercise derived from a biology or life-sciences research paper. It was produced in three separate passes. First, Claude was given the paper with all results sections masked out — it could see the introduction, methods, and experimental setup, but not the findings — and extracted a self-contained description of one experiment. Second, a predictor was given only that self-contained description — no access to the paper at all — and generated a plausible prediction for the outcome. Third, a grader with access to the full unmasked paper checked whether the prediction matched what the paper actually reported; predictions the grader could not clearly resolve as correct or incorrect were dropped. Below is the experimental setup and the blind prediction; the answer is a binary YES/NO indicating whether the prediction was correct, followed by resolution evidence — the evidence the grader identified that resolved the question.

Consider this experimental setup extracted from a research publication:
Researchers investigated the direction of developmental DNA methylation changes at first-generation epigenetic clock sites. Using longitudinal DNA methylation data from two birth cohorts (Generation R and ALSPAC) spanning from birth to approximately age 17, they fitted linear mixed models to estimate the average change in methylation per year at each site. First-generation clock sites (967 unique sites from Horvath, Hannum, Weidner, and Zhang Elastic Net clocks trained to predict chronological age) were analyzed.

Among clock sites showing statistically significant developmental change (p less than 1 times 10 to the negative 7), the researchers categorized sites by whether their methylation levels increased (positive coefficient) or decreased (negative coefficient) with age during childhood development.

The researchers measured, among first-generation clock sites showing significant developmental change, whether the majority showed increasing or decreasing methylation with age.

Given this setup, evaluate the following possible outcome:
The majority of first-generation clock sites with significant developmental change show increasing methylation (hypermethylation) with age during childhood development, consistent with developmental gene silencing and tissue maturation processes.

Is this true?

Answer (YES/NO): NO